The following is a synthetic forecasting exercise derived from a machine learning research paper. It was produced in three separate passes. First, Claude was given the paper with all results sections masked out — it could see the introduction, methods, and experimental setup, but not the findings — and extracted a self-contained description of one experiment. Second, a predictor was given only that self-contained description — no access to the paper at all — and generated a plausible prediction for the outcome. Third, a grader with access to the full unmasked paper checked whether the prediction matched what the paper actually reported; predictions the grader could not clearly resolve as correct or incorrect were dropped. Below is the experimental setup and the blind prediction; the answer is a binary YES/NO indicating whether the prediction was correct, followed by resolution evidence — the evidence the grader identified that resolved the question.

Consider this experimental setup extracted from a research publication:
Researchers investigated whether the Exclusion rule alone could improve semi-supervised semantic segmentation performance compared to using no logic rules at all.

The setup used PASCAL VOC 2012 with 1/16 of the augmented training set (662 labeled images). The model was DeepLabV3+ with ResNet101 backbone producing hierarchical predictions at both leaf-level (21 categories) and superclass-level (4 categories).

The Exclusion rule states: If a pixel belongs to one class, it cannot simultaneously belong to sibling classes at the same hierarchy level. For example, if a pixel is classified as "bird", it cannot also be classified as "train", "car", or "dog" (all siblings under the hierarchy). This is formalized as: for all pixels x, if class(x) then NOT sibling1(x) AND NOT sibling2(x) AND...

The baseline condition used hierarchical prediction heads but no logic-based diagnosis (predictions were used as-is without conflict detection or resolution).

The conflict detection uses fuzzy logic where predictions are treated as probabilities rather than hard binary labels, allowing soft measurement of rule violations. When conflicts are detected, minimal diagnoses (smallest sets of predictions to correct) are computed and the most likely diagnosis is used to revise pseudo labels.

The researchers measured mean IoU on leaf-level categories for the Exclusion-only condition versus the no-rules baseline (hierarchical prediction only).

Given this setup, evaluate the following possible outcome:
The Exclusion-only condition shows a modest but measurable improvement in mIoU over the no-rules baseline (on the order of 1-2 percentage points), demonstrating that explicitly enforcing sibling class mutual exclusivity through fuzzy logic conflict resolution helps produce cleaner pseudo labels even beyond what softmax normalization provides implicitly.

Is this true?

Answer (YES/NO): YES